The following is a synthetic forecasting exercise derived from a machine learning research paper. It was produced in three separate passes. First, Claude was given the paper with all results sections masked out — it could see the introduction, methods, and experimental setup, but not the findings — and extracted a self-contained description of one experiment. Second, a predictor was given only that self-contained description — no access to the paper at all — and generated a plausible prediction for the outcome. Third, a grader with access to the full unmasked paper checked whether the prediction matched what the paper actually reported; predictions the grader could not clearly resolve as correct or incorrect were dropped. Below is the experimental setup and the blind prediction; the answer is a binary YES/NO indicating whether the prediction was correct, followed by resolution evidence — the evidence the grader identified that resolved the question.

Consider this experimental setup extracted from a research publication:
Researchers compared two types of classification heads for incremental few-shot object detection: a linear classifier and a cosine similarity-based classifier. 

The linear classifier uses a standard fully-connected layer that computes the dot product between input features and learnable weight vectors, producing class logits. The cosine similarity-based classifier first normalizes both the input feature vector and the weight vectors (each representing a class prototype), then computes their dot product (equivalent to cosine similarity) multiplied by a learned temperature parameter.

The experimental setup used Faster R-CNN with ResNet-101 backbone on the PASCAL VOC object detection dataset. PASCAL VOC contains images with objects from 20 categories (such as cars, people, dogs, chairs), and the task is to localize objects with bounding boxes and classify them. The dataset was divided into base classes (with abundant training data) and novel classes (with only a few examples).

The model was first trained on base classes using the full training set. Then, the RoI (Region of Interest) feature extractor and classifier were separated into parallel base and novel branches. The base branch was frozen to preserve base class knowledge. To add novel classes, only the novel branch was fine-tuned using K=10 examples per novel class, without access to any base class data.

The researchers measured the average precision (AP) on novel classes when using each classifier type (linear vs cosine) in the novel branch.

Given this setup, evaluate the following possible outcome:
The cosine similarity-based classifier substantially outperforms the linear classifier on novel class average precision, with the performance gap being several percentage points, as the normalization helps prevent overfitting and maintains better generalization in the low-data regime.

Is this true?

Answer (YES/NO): NO